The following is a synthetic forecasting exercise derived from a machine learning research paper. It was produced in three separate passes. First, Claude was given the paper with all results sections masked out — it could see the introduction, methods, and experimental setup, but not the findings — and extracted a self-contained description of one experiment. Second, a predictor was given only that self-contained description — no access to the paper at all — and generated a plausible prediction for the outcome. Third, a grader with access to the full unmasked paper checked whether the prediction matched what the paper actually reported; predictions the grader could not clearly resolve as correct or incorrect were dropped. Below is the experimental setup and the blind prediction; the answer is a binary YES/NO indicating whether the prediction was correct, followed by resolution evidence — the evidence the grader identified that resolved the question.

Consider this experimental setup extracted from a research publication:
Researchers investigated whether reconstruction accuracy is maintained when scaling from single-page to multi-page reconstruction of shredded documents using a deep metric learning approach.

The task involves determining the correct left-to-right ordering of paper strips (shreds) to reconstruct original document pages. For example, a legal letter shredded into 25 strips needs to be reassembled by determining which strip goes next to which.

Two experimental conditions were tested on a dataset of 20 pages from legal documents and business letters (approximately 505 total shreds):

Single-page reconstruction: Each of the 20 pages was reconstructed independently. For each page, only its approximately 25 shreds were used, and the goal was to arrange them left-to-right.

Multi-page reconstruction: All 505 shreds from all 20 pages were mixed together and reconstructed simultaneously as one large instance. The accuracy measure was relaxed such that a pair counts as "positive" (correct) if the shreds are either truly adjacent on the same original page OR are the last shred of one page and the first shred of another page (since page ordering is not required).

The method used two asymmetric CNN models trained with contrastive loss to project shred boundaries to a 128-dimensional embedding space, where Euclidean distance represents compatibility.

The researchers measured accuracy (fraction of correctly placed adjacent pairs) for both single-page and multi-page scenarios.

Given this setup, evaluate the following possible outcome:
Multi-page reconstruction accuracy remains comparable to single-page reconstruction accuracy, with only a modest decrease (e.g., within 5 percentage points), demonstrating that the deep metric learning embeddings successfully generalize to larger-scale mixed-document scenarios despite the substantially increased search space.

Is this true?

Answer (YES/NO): NO